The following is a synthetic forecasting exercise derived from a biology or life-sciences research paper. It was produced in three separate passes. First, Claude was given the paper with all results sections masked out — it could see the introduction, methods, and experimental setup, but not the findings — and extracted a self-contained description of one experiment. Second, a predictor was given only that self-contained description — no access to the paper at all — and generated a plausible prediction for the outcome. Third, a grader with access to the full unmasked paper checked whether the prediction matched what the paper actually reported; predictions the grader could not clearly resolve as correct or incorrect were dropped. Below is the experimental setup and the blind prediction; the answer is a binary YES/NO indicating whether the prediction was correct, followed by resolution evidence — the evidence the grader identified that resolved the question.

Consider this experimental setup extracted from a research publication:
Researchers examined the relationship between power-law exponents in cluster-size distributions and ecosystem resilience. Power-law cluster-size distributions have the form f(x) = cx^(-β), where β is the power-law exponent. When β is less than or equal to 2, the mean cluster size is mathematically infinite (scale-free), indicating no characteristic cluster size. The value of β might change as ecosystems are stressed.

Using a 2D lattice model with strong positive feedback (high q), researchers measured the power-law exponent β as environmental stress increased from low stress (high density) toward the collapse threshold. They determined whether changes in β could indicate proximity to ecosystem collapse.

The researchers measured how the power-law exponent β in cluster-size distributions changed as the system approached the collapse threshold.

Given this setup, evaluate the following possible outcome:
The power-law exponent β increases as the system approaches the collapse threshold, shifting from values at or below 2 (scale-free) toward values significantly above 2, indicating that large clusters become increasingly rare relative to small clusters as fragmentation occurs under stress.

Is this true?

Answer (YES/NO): NO